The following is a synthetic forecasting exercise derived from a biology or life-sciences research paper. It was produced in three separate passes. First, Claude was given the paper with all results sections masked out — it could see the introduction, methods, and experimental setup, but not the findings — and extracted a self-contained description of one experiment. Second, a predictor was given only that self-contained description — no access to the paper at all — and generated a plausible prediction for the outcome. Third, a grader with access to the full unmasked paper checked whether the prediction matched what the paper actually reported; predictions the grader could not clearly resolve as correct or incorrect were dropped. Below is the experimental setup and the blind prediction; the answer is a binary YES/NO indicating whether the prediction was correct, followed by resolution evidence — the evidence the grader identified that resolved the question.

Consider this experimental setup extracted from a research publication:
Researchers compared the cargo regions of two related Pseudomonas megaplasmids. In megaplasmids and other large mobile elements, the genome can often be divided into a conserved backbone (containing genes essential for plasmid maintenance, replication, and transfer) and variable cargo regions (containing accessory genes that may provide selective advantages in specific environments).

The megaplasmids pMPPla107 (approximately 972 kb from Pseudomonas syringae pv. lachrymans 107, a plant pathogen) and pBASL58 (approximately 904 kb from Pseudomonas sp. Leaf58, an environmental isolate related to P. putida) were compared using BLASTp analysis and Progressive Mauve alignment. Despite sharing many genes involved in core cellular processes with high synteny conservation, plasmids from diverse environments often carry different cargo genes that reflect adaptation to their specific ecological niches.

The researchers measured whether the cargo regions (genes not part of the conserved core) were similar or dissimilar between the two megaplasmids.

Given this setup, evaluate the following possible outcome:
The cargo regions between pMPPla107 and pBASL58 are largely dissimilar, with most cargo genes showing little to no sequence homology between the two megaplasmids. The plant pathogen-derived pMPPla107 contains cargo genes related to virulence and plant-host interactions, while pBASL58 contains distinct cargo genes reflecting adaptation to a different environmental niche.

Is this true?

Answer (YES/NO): NO